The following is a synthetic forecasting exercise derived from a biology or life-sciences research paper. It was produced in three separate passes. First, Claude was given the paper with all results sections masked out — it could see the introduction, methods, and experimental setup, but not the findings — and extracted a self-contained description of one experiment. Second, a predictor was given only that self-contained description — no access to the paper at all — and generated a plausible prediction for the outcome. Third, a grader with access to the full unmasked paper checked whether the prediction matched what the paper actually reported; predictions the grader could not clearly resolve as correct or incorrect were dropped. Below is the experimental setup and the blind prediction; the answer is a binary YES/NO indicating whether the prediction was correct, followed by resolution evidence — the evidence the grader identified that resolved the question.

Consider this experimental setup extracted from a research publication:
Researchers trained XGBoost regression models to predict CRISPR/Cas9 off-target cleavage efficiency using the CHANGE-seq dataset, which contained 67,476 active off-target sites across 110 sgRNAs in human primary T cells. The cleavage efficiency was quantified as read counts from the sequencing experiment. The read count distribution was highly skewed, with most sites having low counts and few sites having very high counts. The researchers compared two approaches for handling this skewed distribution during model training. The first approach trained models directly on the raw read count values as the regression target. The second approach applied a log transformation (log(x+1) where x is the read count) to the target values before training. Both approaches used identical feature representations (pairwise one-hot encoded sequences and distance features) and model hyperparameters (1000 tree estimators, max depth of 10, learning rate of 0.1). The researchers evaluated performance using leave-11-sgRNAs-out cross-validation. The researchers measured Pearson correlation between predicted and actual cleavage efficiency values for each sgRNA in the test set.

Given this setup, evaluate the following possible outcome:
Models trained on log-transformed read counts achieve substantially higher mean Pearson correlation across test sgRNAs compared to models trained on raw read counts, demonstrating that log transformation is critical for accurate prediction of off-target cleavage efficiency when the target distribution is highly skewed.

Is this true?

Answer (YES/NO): YES